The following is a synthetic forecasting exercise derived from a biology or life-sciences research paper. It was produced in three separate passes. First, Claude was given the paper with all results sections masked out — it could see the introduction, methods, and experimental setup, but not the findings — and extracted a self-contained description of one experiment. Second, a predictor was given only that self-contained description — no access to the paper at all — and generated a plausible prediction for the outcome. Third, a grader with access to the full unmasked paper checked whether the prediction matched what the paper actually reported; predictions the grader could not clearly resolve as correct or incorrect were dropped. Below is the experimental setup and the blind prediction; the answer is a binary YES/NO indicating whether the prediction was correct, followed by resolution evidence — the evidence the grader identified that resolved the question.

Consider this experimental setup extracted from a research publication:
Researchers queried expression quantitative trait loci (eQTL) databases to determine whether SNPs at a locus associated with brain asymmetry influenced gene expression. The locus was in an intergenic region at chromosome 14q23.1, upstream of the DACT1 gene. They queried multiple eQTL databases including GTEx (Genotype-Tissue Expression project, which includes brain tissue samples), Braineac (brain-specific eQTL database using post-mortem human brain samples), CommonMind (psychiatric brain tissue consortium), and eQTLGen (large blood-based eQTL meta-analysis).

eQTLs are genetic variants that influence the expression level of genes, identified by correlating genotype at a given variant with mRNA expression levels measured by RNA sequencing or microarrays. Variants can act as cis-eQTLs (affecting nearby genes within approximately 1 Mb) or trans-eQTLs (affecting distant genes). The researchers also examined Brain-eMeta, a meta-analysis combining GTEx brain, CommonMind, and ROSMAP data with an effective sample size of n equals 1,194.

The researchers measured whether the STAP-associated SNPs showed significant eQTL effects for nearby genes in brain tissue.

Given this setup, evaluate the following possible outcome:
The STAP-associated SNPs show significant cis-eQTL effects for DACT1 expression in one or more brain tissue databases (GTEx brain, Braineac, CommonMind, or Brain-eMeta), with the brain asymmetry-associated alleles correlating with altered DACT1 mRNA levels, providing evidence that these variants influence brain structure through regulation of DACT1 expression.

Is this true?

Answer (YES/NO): NO